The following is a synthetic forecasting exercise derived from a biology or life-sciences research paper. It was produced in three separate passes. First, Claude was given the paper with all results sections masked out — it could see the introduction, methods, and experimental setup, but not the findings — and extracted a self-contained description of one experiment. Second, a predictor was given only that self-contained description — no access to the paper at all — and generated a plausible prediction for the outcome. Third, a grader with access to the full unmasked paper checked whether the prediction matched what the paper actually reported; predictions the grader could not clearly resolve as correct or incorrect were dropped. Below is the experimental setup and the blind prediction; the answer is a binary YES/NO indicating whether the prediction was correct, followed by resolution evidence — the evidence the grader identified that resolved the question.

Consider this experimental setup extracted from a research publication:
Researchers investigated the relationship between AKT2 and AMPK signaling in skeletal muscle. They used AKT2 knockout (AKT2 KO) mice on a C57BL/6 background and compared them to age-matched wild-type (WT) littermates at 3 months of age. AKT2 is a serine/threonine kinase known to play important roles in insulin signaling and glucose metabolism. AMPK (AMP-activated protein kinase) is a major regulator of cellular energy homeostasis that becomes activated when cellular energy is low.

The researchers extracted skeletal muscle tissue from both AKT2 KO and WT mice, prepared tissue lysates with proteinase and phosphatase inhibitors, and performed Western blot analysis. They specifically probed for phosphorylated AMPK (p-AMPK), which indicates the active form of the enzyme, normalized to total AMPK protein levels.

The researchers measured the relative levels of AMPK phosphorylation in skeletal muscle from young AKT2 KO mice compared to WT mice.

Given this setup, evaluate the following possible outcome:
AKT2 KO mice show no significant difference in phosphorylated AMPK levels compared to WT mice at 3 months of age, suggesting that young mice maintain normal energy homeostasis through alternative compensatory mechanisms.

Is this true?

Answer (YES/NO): NO